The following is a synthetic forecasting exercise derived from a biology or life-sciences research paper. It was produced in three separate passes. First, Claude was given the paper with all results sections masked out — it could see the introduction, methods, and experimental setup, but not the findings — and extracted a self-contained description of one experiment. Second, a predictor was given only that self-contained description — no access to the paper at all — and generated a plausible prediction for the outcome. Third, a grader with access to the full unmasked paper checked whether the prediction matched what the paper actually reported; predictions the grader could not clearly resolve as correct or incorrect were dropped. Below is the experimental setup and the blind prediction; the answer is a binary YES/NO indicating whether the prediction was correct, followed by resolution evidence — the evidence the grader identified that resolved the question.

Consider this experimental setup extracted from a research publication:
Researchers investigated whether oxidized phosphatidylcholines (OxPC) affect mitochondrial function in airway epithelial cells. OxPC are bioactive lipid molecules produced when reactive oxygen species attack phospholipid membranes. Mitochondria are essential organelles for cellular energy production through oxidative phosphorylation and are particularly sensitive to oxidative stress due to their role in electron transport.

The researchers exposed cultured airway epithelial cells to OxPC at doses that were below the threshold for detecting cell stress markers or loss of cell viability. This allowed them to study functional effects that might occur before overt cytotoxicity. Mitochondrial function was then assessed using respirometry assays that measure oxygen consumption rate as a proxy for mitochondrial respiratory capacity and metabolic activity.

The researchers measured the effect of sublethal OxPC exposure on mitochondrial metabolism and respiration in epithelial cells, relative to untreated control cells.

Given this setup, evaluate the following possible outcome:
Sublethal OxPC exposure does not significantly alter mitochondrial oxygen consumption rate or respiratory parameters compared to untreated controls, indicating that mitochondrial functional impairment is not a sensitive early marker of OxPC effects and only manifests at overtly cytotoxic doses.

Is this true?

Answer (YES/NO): NO